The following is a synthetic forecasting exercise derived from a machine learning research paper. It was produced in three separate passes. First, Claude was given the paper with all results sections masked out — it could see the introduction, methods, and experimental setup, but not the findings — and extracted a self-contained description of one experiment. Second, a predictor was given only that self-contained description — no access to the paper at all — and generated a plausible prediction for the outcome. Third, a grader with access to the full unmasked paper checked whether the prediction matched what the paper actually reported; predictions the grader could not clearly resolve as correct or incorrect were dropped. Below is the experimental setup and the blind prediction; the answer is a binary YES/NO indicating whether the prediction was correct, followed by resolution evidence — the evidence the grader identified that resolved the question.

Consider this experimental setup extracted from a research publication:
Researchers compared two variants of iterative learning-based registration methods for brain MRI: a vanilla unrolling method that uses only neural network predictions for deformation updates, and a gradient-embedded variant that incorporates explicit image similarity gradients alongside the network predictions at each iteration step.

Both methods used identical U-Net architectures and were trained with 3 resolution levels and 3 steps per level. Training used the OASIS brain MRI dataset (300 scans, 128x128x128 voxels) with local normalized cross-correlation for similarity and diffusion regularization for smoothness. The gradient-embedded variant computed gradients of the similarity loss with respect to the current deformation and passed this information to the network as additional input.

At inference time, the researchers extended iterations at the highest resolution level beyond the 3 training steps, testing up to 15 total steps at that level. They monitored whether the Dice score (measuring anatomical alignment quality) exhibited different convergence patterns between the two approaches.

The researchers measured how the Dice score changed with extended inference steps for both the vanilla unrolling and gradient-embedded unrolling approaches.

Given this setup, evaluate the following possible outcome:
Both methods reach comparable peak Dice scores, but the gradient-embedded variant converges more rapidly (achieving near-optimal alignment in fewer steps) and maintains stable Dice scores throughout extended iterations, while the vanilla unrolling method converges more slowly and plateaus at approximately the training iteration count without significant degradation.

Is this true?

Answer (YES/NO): NO